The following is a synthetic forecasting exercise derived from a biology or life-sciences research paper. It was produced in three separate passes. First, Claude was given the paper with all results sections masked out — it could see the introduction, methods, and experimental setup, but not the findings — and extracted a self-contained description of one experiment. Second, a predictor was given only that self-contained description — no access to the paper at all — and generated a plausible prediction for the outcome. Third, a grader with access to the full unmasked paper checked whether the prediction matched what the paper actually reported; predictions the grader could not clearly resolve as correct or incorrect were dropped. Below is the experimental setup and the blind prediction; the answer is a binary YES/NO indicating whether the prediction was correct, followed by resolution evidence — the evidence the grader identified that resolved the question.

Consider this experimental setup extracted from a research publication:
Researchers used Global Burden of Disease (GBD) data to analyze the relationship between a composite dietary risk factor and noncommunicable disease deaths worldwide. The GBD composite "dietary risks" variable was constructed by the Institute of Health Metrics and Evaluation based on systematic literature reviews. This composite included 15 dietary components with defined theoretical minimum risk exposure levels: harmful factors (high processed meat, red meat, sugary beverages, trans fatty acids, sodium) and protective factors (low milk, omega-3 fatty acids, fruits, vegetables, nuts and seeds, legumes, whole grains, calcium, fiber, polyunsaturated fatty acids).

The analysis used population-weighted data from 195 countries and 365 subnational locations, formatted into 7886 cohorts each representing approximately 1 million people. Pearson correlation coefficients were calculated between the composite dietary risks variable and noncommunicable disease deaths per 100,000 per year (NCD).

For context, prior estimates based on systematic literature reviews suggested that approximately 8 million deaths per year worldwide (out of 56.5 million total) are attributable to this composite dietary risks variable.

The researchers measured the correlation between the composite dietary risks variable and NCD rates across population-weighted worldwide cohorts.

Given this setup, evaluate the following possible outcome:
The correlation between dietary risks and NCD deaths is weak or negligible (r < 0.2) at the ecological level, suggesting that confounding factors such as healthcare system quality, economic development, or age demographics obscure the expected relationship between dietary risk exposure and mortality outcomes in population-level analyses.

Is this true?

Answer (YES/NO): NO